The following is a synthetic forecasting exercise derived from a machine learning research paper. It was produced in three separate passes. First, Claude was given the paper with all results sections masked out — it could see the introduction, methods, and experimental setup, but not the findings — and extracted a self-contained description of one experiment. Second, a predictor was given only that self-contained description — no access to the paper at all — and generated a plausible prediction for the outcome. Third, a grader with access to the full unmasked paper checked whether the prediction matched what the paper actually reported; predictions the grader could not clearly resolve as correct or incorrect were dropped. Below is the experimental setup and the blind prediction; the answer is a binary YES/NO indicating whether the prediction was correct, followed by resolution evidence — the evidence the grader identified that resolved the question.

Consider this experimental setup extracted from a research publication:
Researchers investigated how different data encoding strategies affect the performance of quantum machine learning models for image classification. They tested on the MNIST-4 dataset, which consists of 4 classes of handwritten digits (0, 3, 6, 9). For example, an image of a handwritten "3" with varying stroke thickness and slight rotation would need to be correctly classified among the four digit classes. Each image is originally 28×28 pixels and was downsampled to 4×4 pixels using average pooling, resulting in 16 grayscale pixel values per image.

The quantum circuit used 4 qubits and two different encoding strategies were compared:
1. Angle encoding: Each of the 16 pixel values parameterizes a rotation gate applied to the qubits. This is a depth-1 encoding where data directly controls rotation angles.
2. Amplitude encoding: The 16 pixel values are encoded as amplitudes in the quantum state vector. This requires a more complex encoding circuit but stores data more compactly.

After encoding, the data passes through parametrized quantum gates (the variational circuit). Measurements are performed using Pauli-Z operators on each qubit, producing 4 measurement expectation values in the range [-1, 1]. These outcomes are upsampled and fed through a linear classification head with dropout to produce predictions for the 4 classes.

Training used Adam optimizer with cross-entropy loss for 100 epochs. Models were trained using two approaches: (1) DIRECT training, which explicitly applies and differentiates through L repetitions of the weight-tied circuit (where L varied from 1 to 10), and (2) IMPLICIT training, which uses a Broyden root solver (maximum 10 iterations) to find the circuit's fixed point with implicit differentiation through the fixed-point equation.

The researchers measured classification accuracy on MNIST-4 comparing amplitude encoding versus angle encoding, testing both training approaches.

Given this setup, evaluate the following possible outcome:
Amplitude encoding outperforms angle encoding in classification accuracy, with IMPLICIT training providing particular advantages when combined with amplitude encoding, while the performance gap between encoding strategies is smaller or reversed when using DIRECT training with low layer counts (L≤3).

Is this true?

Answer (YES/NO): NO